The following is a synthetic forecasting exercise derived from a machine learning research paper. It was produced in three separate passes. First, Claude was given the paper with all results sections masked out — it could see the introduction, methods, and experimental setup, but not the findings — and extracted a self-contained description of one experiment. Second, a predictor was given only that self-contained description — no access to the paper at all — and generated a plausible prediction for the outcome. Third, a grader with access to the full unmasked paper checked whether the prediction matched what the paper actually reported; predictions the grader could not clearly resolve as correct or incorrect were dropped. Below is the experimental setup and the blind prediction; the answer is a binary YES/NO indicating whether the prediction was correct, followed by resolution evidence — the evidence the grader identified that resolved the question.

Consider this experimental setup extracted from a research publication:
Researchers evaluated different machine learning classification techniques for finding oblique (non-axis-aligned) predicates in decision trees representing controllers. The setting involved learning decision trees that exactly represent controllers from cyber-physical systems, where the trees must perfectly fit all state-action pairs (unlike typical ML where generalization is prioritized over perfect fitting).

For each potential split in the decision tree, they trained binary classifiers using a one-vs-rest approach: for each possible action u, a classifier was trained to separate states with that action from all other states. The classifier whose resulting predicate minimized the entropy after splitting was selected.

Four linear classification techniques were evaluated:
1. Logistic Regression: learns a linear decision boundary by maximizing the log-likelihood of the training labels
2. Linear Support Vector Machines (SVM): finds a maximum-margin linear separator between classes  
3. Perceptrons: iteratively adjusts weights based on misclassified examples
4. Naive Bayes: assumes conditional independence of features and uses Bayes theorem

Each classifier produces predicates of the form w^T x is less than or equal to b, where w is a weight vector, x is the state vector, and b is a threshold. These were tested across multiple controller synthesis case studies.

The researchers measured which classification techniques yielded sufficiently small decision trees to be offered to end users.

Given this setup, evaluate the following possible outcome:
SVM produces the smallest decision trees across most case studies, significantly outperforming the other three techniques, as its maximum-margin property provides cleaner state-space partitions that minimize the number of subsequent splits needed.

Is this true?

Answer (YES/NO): NO